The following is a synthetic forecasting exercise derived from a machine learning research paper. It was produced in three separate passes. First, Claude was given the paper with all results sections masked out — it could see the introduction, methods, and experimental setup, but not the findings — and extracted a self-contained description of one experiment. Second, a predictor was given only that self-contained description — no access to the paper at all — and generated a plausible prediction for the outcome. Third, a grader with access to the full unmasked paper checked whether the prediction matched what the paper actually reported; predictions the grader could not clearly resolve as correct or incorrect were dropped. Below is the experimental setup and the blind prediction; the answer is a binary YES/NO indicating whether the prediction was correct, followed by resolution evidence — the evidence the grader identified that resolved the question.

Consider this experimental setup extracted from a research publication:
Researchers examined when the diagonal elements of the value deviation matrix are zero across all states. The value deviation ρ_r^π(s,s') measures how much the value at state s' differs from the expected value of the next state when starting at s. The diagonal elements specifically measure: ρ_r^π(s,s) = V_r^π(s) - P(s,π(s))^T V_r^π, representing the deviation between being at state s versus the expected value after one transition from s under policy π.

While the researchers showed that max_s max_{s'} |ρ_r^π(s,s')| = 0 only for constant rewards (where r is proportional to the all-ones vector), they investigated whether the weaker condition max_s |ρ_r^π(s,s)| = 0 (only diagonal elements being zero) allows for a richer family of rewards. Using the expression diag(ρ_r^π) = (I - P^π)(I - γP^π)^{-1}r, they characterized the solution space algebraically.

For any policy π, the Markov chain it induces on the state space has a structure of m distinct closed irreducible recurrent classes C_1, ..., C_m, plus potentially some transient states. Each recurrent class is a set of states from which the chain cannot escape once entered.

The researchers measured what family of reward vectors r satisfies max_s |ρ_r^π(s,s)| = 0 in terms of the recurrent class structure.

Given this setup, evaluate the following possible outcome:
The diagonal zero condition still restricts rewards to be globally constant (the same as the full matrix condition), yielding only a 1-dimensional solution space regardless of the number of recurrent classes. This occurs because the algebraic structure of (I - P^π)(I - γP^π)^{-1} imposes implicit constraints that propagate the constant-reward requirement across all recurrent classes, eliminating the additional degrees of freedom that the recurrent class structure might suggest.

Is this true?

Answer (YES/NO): NO